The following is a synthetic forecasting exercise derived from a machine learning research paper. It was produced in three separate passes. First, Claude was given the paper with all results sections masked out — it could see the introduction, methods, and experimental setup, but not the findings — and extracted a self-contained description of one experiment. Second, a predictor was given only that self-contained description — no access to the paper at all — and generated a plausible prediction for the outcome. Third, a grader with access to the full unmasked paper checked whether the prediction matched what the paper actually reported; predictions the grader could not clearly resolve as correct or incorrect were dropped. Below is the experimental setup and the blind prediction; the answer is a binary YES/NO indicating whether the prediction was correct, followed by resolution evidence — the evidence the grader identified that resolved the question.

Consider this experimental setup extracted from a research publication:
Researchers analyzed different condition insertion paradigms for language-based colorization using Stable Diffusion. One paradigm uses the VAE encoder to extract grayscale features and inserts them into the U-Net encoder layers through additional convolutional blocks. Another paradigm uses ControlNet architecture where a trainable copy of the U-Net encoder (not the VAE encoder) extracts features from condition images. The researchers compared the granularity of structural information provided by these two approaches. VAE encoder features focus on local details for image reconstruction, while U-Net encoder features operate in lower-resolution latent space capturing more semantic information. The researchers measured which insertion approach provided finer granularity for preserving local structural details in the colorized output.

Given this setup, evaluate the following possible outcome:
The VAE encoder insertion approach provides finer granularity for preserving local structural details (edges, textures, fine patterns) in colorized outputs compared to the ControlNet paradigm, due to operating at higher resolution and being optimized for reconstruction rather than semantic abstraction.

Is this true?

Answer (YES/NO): YES